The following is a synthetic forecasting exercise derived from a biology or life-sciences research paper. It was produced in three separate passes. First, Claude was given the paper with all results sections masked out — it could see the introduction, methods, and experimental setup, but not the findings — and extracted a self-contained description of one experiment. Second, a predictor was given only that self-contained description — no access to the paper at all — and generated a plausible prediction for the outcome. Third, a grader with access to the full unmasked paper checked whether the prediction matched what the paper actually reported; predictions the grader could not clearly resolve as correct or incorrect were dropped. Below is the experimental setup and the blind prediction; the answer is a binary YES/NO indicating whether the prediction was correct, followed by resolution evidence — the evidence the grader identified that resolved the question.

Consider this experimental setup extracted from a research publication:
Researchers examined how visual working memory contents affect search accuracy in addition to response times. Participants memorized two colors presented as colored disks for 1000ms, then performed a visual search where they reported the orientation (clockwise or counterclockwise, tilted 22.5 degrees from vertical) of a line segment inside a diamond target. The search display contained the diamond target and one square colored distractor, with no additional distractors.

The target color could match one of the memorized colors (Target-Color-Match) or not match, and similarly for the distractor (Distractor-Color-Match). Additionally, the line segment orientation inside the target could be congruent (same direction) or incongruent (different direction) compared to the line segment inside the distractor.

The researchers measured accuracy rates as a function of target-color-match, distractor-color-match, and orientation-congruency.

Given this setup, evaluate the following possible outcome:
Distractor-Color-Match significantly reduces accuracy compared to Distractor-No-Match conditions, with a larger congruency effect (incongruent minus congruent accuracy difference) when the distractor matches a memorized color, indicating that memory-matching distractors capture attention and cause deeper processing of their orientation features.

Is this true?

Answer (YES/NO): YES